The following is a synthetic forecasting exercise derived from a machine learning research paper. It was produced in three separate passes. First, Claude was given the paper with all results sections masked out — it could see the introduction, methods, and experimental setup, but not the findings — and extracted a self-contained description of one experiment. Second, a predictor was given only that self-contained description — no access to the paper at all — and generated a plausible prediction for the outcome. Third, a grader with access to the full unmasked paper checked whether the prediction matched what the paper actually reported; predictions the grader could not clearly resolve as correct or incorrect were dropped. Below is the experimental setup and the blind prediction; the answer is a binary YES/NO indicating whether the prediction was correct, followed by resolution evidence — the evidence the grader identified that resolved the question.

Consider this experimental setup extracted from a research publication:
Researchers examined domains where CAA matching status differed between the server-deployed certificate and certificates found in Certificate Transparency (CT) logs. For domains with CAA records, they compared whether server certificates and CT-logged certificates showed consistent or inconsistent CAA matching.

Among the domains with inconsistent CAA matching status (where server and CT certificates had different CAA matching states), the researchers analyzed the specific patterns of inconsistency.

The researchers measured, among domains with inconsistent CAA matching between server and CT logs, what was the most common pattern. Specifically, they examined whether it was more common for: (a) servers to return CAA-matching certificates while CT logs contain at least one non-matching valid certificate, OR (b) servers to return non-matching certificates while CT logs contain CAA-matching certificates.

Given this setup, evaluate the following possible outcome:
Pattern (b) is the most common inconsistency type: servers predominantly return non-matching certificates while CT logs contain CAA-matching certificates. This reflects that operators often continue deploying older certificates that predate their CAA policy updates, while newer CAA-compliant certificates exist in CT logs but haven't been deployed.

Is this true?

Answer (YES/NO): NO